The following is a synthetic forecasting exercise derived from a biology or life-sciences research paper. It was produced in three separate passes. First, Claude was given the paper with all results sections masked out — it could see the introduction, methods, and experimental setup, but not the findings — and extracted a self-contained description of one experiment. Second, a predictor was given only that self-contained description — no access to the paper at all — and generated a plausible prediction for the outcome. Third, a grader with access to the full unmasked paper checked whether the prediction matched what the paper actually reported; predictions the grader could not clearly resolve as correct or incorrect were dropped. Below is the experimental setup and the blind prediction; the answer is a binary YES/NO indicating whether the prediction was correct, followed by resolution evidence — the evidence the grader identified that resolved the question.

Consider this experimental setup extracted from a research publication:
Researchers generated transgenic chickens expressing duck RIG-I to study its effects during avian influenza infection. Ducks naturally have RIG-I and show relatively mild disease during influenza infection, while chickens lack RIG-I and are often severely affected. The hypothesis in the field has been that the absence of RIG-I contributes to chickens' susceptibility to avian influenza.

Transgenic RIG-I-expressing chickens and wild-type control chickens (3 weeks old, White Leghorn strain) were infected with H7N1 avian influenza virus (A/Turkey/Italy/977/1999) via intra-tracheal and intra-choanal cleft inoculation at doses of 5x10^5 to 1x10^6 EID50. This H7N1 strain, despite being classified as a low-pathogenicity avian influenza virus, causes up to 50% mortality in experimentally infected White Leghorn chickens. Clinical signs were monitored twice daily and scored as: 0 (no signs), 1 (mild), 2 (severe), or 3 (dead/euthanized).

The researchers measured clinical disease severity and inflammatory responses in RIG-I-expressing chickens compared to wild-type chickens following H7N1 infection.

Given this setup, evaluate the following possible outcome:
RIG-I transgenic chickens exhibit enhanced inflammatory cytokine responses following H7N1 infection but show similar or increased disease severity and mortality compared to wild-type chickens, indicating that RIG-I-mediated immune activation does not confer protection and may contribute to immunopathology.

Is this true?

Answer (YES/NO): YES